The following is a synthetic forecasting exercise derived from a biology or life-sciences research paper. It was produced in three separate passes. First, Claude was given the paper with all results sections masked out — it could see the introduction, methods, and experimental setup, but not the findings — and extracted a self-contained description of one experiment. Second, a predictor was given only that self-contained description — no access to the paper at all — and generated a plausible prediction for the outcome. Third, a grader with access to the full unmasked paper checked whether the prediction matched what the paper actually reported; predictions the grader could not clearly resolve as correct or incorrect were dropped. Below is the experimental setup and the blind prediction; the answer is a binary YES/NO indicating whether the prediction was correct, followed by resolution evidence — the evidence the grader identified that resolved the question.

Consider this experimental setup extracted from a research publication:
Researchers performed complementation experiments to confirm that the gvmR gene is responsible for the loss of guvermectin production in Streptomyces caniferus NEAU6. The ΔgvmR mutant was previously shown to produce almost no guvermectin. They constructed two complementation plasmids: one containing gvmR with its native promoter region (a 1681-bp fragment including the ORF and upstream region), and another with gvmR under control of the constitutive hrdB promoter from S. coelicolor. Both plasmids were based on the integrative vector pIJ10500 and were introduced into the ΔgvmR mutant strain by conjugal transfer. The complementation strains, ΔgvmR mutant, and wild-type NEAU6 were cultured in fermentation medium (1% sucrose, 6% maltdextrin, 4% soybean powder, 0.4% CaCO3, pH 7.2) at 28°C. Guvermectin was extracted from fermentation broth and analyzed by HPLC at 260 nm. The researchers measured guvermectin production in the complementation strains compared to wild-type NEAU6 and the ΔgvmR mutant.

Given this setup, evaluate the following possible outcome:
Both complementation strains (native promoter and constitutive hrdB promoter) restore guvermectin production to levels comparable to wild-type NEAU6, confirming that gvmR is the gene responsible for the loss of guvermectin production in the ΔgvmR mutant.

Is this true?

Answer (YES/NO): NO